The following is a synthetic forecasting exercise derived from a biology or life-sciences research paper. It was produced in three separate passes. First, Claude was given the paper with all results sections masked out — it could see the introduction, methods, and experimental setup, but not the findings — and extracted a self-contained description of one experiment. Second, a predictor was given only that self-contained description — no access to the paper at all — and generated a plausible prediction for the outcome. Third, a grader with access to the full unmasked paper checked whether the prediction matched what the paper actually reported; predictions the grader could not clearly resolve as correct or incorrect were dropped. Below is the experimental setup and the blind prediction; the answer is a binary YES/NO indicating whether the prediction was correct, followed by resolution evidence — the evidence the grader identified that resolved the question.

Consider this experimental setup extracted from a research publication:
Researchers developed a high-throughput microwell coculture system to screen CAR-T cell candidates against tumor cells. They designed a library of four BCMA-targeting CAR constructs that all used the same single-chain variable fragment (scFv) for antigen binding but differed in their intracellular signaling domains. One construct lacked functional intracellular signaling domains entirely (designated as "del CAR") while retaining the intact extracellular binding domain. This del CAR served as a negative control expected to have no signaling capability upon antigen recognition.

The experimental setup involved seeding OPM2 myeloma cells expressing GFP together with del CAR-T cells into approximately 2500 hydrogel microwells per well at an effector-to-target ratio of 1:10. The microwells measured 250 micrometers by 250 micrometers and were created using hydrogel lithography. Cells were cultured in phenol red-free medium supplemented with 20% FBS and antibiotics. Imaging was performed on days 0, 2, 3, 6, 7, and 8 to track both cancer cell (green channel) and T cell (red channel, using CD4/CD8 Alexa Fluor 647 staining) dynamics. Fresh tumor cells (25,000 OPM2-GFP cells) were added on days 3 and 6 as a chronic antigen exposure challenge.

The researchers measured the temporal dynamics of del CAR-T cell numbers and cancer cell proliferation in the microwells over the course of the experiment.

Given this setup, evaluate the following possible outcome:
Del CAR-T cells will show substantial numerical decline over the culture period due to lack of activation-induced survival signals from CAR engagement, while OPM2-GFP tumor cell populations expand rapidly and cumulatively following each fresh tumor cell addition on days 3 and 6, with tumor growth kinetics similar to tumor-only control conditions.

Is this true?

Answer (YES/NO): YES